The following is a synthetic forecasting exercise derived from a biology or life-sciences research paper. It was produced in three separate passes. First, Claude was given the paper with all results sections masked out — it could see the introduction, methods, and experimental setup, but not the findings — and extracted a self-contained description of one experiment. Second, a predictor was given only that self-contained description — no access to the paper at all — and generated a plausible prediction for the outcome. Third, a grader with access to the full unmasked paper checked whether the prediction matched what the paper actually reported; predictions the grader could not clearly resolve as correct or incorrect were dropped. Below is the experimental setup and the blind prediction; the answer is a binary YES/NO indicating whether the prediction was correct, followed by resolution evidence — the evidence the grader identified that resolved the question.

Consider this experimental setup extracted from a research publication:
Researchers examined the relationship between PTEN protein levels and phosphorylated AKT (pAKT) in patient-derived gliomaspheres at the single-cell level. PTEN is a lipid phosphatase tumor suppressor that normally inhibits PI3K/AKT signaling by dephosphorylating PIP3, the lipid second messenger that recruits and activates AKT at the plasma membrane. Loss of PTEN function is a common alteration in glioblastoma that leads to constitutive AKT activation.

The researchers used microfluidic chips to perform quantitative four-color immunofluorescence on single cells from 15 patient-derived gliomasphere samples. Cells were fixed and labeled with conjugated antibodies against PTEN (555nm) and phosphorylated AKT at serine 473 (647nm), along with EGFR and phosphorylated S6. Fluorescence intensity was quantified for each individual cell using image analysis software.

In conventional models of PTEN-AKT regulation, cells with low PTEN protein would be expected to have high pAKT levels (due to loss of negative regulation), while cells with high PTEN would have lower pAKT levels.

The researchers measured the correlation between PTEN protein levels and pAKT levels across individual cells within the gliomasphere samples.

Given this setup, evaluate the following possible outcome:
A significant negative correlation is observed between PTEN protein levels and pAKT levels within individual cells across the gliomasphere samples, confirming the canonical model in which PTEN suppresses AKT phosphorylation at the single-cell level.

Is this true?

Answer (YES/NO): NO